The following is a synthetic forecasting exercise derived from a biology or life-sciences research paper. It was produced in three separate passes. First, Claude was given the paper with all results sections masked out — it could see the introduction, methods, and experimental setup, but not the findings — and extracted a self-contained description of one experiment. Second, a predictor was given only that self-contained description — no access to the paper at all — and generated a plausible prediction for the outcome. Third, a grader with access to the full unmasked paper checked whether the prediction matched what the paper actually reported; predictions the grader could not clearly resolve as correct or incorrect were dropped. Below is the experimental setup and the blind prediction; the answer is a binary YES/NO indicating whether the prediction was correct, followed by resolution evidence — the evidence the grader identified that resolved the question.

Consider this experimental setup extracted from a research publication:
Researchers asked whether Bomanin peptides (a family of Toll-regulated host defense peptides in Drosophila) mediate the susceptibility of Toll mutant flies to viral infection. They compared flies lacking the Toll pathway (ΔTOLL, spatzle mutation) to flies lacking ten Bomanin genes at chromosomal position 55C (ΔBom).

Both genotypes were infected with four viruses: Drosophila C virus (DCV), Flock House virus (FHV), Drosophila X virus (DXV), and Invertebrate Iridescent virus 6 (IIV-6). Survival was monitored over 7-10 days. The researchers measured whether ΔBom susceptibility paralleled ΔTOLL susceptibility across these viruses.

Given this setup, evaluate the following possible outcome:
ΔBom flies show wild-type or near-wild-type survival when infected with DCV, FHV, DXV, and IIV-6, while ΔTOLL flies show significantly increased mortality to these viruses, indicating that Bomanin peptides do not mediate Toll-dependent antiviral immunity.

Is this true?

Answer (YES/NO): NO